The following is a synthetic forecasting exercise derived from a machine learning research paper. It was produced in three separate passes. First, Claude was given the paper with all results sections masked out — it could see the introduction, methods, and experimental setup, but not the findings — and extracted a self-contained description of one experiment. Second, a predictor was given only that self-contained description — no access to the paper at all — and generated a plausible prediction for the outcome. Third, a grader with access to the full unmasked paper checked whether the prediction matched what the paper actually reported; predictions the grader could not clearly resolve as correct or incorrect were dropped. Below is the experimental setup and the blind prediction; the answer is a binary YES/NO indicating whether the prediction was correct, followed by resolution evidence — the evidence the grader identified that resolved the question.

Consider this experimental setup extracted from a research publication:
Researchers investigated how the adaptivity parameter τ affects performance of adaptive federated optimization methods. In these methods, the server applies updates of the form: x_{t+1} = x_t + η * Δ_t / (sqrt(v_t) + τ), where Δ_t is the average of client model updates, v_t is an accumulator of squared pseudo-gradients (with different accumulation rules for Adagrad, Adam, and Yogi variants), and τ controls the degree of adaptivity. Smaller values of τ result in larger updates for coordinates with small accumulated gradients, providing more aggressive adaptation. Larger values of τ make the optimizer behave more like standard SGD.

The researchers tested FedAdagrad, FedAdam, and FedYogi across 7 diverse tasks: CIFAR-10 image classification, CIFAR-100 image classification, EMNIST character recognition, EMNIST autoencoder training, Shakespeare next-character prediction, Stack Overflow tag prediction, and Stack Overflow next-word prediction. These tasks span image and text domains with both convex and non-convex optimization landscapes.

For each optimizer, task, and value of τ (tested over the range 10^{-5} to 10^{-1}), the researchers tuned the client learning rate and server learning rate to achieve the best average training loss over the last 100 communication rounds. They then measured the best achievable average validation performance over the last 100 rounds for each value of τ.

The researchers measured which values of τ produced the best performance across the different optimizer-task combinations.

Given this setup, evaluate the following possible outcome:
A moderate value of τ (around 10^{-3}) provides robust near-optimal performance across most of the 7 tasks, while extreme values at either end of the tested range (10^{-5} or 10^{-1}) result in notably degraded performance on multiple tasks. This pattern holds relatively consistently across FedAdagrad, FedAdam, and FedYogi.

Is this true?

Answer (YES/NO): NO